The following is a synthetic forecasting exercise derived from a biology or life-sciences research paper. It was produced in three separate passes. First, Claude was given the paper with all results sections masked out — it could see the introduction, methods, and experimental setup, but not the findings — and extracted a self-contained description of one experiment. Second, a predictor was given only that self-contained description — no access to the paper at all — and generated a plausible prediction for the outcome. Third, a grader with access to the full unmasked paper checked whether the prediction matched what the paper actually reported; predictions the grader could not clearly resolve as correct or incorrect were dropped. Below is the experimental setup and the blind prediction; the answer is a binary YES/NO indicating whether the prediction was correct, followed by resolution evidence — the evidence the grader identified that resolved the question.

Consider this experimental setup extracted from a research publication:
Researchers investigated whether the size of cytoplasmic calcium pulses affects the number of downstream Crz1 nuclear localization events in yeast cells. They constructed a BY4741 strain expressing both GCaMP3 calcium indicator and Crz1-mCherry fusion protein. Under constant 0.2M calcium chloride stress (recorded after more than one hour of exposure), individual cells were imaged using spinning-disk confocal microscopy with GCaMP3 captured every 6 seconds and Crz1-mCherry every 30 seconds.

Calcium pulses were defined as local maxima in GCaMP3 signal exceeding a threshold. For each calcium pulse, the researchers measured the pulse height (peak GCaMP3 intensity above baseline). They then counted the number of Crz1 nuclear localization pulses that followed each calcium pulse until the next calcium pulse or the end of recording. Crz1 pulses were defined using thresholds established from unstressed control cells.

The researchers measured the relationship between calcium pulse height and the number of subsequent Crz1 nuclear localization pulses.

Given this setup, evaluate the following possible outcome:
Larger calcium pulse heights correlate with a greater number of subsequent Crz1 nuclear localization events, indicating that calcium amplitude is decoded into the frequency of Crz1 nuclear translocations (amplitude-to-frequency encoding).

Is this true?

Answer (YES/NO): YES